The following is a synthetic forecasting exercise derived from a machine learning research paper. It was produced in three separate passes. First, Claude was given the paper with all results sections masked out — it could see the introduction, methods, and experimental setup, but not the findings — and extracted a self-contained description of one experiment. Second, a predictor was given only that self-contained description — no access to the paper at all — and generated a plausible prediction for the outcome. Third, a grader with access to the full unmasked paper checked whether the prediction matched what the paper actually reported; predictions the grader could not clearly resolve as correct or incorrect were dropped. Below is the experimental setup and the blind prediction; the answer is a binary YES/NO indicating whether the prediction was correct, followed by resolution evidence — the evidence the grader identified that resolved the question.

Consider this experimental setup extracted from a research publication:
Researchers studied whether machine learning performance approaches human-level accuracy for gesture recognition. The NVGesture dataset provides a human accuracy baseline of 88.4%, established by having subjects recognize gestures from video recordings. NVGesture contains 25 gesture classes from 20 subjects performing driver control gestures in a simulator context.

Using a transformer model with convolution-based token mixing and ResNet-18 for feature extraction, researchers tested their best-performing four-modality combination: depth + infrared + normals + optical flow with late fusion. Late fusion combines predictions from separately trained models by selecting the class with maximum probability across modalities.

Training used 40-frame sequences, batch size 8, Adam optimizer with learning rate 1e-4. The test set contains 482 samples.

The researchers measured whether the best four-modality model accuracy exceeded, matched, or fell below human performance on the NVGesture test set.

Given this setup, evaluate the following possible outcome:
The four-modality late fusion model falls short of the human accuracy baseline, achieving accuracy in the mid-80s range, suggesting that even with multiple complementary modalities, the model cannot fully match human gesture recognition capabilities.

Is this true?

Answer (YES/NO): YES